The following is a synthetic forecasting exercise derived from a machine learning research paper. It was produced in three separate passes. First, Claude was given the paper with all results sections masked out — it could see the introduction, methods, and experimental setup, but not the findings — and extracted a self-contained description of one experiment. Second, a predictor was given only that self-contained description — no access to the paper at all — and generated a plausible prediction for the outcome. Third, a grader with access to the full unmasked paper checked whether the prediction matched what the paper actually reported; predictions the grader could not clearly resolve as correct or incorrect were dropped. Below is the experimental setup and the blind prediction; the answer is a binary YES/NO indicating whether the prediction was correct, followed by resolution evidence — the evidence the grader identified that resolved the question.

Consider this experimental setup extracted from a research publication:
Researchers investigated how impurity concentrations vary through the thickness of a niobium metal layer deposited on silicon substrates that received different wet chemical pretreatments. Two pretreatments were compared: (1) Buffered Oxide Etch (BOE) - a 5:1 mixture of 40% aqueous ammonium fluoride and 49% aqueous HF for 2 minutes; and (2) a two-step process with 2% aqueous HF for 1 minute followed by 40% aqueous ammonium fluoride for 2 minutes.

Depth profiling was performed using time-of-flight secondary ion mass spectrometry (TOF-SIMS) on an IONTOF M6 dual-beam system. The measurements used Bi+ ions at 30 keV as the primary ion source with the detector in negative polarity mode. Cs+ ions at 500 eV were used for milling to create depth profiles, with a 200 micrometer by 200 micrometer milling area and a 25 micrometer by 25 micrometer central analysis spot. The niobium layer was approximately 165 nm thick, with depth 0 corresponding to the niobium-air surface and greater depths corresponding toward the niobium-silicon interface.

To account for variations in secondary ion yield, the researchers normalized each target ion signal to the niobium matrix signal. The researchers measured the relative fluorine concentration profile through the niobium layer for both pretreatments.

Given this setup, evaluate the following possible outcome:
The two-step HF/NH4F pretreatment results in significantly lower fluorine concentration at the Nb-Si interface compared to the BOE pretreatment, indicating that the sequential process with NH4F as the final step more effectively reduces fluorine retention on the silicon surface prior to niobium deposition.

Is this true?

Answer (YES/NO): NO